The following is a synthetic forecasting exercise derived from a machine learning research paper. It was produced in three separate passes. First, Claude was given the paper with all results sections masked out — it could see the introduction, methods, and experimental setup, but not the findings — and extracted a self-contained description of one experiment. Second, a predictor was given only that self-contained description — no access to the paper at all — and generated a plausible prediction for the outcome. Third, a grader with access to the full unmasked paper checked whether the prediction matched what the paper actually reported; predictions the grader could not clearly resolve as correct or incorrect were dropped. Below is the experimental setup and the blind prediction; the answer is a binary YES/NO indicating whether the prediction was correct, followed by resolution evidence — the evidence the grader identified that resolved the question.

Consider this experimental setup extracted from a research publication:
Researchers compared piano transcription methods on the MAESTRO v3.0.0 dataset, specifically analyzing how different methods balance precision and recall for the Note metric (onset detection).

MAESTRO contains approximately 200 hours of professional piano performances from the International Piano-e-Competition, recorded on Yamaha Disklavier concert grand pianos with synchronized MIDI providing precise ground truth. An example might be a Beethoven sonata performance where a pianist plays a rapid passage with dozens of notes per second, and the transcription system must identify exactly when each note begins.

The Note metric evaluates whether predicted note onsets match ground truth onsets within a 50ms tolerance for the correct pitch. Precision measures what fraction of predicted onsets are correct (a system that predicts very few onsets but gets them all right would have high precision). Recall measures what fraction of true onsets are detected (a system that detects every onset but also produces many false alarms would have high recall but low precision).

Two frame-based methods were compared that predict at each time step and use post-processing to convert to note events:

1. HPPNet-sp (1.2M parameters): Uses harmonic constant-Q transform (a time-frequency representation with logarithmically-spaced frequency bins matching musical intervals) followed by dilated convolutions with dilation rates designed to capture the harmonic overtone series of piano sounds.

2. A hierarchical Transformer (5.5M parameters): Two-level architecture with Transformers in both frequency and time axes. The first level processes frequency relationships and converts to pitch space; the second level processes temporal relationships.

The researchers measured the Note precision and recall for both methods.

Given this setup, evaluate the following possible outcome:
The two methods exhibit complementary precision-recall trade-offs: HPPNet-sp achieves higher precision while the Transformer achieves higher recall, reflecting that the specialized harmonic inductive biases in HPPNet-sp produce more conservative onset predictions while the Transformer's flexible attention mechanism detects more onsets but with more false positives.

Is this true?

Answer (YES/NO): NO